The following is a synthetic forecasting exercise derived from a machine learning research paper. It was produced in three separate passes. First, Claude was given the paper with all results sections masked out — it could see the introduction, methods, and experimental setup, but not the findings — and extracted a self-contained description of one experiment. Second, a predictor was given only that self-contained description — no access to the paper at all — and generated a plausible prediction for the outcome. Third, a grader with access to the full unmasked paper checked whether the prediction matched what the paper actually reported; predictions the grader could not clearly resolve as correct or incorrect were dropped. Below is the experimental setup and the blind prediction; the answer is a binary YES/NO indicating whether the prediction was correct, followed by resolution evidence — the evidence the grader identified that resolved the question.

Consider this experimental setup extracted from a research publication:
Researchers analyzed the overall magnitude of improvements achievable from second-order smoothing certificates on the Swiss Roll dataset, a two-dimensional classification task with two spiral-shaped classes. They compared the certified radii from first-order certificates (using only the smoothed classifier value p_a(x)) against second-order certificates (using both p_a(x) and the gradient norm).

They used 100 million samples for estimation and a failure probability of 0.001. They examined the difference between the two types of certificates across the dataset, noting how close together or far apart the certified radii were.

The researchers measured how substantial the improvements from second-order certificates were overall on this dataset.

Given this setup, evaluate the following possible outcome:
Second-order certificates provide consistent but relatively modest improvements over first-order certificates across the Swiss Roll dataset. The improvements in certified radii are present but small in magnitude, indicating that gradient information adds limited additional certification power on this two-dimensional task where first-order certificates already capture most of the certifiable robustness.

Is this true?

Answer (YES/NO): NO